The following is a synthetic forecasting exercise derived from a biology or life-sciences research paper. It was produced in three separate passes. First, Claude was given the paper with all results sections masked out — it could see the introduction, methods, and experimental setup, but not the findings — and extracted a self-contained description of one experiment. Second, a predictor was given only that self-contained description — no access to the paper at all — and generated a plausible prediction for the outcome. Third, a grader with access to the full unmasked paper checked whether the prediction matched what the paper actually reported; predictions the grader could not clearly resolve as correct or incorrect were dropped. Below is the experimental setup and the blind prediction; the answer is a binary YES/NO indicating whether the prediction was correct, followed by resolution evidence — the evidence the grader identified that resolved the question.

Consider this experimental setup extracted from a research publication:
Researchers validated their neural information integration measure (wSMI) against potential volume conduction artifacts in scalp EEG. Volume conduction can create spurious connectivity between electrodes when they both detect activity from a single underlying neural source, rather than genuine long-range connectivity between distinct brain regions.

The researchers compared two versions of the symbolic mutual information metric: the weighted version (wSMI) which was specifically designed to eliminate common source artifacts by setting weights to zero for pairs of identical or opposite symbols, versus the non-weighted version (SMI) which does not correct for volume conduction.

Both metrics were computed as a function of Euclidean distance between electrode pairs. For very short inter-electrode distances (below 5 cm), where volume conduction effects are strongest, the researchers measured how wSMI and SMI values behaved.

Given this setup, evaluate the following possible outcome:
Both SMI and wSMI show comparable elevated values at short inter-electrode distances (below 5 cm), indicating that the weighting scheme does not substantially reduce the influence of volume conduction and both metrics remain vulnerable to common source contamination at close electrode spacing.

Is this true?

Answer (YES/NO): NO